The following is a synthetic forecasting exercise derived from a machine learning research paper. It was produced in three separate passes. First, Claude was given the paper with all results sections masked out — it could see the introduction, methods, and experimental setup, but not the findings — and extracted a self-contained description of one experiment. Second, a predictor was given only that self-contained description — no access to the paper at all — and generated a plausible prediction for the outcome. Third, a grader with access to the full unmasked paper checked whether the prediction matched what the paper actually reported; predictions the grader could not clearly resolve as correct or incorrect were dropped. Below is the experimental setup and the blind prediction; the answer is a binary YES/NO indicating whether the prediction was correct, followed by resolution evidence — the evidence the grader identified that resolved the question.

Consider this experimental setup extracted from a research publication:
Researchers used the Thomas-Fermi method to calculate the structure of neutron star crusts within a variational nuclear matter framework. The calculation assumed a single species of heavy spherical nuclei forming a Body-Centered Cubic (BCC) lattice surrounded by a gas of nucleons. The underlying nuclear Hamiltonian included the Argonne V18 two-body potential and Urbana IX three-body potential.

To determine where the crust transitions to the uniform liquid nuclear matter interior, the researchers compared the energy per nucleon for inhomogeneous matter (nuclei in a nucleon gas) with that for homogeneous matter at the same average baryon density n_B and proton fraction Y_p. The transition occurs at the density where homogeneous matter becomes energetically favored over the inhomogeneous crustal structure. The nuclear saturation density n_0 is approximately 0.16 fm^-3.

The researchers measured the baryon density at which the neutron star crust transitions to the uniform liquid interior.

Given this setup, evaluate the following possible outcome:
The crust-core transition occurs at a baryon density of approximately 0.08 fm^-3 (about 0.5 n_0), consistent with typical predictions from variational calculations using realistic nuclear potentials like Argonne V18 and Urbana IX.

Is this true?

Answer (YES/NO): NO